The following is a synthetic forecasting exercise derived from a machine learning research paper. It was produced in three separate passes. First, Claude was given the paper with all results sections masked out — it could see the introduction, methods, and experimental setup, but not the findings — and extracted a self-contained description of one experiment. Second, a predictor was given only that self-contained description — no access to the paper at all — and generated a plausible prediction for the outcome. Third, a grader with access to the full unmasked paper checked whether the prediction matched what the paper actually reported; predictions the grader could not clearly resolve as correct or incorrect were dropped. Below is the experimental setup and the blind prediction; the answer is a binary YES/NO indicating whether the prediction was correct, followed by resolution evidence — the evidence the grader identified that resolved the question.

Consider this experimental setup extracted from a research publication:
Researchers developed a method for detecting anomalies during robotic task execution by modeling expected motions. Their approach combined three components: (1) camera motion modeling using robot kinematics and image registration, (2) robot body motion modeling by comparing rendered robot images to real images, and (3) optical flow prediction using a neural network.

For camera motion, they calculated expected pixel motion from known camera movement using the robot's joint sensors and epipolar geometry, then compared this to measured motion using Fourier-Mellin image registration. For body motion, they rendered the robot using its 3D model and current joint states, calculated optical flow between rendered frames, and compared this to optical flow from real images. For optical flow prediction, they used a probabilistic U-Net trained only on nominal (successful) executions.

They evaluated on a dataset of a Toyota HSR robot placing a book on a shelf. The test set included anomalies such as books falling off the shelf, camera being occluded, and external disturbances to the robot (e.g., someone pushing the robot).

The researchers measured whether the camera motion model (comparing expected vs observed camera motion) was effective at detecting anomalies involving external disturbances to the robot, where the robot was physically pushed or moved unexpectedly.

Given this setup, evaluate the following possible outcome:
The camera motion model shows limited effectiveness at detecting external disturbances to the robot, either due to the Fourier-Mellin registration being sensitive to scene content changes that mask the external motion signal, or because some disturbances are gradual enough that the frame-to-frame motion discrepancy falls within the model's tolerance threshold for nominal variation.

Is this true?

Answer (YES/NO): NO